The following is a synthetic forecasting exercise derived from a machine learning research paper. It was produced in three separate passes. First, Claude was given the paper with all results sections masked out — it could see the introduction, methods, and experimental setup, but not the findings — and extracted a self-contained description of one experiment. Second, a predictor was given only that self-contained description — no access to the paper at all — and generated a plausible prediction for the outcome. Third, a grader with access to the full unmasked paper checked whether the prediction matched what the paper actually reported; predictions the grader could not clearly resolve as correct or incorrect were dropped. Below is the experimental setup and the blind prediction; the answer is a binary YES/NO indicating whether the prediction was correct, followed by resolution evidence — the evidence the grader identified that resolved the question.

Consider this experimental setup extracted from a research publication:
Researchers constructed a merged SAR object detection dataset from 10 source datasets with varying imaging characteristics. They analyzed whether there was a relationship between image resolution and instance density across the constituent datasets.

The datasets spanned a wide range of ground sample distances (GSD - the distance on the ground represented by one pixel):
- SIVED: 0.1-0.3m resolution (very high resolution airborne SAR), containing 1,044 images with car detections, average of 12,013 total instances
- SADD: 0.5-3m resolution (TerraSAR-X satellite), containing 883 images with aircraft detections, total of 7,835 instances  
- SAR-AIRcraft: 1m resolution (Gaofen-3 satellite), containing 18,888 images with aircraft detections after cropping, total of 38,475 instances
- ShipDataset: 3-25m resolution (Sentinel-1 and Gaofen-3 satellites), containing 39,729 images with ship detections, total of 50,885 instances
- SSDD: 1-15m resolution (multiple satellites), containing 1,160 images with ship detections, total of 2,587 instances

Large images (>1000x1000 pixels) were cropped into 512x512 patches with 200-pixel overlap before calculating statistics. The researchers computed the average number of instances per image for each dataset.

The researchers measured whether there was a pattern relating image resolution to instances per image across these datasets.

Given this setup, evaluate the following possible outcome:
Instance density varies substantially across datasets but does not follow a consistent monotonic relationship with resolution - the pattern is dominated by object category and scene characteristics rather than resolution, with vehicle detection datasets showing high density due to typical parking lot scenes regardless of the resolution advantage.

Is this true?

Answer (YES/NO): NO